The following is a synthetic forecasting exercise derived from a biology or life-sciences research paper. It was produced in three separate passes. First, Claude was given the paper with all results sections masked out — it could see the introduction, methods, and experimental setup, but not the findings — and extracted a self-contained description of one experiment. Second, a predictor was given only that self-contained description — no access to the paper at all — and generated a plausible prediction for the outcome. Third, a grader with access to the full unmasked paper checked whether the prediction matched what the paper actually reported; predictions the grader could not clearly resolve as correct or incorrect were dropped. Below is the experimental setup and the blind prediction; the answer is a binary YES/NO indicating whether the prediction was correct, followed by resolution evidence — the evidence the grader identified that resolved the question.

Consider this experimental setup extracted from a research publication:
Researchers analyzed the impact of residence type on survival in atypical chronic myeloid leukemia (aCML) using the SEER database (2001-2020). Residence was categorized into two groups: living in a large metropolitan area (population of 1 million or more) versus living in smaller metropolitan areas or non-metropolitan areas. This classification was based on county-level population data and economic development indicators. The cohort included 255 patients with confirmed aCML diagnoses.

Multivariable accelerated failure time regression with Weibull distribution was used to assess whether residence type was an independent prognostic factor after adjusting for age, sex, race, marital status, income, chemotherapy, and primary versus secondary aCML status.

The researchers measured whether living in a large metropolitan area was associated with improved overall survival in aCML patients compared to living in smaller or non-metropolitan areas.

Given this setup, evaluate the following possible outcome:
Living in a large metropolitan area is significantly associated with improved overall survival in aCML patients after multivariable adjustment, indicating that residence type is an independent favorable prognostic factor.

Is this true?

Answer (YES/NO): NO